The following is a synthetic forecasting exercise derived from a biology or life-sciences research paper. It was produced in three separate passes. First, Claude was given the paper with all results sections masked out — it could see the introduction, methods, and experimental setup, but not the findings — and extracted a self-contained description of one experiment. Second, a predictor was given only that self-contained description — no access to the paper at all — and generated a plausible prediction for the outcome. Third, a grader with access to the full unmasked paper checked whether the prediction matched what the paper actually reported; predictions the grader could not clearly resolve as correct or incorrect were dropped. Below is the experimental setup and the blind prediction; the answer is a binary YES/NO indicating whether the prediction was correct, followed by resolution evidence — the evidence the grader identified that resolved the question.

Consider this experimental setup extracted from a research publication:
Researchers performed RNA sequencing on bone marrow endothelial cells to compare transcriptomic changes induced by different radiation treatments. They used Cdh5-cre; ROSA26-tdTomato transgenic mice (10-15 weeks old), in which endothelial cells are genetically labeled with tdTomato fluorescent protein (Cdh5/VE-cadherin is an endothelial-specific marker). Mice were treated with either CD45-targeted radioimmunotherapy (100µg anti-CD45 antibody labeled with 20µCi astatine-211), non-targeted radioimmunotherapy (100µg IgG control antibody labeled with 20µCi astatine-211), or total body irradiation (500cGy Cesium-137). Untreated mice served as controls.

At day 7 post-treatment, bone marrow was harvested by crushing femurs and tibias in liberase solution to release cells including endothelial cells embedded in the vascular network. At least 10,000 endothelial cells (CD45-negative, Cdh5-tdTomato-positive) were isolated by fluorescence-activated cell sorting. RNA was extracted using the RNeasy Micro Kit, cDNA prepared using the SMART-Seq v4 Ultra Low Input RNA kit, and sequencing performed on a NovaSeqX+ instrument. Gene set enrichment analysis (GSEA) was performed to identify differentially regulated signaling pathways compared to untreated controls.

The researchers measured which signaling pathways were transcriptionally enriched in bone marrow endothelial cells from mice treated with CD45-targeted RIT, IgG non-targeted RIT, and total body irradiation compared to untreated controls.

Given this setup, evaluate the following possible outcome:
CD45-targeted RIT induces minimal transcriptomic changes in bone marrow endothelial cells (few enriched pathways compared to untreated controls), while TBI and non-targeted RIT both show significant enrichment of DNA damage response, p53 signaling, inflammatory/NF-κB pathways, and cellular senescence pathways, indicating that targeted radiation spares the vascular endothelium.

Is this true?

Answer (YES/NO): NO